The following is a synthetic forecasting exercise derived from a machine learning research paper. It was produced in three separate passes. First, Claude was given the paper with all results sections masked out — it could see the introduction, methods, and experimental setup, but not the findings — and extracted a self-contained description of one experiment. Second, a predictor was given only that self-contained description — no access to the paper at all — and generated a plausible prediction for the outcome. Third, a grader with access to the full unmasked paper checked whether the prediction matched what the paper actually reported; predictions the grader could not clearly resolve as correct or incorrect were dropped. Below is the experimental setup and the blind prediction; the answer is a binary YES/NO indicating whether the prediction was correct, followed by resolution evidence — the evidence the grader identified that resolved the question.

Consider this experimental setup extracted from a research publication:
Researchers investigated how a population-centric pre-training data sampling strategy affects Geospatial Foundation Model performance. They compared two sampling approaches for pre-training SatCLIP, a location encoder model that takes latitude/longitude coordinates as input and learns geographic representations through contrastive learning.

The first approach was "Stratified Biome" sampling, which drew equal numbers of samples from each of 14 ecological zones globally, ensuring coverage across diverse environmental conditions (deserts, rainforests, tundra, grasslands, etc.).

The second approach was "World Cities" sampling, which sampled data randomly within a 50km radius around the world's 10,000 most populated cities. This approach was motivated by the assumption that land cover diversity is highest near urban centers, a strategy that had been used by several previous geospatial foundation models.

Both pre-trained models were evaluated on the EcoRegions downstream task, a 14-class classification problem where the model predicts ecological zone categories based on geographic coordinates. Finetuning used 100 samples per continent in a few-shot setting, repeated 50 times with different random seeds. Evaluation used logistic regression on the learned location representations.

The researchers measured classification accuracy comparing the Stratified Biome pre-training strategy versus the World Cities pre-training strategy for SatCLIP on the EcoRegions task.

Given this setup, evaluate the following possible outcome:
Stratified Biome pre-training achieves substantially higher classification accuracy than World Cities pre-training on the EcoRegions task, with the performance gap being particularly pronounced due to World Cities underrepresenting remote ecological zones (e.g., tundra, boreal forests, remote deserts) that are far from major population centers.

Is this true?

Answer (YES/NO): YES